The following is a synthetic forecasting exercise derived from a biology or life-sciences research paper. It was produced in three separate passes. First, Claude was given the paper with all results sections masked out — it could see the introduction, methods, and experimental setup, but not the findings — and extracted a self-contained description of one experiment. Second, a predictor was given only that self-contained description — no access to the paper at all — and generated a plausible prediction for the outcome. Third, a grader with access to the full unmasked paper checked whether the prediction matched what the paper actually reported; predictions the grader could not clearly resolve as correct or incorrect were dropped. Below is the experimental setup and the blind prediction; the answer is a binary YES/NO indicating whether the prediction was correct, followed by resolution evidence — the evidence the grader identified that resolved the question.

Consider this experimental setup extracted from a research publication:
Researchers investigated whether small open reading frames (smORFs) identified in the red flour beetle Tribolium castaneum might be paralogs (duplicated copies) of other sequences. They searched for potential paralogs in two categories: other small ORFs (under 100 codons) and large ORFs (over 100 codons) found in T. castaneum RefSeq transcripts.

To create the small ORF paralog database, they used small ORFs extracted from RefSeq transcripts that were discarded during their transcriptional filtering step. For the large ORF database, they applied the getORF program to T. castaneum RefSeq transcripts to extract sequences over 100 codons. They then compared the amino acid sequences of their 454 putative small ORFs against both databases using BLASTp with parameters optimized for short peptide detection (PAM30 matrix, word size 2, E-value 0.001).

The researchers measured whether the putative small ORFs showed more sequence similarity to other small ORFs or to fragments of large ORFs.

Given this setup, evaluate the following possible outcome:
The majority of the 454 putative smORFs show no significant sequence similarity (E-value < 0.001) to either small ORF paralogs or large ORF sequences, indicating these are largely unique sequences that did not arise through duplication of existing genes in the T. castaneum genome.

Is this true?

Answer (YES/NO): NO